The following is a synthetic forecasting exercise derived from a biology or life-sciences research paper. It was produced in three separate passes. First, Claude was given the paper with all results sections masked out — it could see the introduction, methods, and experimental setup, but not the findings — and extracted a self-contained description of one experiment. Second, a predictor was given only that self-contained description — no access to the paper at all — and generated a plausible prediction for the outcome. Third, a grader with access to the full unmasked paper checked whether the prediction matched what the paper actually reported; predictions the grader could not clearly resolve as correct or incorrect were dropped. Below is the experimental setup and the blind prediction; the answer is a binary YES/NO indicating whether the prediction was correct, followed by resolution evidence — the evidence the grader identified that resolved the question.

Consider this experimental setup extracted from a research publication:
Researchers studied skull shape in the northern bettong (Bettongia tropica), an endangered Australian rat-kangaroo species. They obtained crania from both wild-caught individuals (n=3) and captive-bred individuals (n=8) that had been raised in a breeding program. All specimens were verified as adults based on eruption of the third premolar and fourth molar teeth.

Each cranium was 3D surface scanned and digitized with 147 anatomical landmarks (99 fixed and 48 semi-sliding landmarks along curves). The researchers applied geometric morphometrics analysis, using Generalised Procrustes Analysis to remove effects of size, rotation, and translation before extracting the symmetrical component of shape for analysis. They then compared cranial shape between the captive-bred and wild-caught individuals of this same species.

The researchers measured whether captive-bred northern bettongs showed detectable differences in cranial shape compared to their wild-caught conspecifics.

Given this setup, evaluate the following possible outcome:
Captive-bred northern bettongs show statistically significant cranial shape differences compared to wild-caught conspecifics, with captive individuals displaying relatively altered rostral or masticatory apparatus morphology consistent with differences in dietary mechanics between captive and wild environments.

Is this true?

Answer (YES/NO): NO